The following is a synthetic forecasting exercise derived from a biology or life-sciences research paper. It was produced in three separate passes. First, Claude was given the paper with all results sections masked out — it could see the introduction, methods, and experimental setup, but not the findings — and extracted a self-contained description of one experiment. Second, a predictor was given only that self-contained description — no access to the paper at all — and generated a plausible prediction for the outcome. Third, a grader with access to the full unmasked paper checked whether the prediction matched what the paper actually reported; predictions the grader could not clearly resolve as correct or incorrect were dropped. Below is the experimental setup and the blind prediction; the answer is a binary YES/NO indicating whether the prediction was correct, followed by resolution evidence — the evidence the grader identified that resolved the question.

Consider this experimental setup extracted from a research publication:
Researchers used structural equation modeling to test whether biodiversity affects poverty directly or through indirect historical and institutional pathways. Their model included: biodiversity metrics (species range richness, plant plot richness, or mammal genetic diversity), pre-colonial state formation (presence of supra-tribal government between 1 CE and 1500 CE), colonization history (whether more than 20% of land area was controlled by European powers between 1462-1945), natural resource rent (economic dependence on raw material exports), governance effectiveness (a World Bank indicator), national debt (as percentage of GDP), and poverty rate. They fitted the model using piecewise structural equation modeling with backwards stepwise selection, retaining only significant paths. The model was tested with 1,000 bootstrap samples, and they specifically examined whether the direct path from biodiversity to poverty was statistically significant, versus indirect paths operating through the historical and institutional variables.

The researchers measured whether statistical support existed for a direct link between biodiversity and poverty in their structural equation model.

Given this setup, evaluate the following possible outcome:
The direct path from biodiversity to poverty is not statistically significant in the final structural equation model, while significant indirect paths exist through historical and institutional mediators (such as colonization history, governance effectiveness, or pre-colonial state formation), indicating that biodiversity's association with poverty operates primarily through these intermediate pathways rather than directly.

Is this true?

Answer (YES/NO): YES